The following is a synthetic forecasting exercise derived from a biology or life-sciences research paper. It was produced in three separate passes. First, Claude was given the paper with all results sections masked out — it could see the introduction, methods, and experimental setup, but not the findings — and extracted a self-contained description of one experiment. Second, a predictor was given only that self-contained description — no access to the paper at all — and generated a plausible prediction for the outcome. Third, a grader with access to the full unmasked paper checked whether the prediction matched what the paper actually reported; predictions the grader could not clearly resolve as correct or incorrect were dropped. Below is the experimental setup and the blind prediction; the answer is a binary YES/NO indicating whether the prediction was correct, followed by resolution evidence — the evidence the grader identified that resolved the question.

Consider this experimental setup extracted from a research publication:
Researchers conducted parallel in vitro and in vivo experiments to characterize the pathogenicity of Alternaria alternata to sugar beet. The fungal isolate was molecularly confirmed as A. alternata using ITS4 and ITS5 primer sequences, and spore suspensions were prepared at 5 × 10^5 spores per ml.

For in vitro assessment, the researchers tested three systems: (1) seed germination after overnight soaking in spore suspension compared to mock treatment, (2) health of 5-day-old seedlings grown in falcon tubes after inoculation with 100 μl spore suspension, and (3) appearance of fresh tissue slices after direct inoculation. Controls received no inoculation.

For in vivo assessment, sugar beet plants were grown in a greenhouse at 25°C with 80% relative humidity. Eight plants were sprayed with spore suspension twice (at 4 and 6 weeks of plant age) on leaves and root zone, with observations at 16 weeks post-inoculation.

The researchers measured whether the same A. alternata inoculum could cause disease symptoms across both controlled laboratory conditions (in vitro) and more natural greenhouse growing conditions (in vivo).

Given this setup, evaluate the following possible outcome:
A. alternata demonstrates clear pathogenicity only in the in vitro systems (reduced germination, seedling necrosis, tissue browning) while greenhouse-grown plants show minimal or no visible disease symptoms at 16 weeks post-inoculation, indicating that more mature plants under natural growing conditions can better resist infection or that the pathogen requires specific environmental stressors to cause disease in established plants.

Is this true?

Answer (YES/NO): NO